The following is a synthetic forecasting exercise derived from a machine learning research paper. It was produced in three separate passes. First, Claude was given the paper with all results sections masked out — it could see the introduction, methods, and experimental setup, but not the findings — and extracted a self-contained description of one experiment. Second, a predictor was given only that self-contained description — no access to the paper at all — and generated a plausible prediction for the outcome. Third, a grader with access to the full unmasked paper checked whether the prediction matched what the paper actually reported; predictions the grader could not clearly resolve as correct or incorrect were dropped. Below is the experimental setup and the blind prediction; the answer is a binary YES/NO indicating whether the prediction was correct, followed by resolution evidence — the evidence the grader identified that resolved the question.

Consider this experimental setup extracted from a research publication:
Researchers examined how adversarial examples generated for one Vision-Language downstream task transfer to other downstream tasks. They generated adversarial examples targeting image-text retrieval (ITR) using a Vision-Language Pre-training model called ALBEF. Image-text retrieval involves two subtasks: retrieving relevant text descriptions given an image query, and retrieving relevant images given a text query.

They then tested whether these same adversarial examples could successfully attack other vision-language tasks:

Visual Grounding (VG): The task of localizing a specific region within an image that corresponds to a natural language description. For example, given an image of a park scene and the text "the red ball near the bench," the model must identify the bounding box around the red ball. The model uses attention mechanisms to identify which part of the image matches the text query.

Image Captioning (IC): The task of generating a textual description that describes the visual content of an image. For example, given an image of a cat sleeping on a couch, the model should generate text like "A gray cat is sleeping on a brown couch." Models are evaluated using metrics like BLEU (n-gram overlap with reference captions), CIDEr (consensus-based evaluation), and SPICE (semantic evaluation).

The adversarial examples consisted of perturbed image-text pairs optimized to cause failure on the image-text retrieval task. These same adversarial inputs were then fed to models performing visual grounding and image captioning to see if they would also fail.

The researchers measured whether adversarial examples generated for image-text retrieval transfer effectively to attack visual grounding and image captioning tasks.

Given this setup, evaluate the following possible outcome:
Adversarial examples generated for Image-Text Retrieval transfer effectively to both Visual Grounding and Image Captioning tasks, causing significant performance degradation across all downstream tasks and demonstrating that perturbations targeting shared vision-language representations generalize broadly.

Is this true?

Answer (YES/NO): YES